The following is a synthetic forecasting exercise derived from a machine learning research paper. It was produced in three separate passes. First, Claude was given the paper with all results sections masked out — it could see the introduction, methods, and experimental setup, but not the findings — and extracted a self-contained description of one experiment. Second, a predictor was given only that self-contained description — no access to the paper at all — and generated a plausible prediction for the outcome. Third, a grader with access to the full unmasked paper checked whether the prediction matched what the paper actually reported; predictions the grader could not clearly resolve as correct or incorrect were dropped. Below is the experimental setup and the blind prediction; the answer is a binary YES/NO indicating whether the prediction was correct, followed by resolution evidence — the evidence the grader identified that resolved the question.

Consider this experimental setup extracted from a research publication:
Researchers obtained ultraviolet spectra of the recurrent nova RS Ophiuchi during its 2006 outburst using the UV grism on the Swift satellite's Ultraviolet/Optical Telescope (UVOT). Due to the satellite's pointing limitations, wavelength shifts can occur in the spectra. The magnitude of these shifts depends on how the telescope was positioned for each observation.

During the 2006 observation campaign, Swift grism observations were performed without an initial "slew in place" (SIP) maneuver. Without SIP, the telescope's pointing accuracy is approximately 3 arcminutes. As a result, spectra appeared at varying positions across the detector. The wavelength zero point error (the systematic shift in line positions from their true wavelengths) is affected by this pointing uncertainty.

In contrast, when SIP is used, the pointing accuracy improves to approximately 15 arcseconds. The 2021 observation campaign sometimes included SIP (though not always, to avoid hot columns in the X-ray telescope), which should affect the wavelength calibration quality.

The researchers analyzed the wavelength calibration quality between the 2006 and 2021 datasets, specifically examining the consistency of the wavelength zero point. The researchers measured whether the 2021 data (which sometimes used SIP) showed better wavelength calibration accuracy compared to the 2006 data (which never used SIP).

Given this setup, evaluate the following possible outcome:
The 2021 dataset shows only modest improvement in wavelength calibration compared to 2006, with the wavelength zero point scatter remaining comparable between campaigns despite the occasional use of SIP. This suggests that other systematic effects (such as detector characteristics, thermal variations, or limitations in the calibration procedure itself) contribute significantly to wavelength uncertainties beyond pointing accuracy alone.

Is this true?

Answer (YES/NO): NO